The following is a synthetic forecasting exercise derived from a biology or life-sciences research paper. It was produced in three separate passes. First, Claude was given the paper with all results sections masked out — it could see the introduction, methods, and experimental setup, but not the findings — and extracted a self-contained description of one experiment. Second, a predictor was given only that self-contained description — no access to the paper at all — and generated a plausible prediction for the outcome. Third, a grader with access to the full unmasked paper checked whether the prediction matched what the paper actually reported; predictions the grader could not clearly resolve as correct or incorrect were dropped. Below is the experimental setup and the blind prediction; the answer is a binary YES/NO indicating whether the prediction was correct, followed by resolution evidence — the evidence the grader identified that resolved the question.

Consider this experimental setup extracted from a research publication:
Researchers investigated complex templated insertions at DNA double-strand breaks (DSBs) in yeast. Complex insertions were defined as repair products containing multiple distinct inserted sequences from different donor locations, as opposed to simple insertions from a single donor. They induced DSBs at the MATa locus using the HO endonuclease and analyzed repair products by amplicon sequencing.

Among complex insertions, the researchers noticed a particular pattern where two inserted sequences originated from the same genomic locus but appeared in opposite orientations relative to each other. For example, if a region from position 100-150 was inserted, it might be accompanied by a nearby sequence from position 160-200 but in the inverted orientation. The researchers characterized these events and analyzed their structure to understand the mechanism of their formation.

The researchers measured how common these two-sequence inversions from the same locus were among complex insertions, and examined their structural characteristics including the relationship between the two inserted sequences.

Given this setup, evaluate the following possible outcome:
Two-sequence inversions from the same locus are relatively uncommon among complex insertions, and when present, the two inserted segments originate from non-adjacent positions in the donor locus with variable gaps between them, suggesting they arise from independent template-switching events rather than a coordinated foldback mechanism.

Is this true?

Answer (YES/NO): NO